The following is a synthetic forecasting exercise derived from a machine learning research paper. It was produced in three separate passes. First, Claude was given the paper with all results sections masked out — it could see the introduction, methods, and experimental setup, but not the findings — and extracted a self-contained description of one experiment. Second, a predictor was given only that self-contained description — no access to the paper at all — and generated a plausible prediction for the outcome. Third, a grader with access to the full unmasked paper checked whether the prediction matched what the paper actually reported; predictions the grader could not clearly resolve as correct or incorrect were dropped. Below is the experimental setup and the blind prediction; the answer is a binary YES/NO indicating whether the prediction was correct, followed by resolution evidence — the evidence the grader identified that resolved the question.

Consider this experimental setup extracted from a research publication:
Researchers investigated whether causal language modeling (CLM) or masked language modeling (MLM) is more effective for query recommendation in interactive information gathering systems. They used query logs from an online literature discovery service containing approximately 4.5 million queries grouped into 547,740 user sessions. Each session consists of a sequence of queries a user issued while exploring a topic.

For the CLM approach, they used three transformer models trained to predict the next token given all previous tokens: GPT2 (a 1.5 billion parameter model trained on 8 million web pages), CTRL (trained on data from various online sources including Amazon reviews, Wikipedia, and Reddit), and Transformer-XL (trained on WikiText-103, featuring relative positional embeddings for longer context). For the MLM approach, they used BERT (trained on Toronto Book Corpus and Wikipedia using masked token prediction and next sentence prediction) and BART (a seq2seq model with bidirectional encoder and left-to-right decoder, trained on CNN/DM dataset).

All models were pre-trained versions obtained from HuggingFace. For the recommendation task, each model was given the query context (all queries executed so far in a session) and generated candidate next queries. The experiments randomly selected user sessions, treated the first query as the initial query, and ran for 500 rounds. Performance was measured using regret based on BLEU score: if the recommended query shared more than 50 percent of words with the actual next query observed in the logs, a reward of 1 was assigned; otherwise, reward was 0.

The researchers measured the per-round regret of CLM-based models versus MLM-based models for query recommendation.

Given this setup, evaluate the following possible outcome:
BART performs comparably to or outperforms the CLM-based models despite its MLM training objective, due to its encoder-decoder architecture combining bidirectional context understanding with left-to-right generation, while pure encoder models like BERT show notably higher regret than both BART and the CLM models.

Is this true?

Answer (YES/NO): NO